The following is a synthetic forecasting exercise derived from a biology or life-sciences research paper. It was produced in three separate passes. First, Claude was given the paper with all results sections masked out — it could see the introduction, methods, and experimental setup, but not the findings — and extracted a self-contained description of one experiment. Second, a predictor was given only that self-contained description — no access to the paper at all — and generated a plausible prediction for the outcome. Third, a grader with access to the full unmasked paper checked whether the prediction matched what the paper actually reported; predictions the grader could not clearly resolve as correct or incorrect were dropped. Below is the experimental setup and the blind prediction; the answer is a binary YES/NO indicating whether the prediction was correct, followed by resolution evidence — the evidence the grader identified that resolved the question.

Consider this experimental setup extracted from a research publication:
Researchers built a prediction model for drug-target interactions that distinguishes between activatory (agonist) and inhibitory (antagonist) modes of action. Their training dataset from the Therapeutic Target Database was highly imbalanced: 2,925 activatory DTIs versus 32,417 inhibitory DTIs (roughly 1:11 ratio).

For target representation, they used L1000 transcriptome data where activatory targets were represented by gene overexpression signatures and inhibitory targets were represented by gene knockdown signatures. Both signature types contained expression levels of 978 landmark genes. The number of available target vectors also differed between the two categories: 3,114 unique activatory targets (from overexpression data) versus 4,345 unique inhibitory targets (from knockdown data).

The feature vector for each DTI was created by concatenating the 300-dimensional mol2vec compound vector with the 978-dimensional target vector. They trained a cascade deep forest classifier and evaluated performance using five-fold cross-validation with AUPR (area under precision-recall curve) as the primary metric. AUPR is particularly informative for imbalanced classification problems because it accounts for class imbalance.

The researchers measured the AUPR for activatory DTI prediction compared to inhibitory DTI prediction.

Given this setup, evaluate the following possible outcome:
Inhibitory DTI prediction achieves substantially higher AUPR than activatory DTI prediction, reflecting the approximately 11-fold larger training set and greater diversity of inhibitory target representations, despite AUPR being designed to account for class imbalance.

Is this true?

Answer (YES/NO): NO